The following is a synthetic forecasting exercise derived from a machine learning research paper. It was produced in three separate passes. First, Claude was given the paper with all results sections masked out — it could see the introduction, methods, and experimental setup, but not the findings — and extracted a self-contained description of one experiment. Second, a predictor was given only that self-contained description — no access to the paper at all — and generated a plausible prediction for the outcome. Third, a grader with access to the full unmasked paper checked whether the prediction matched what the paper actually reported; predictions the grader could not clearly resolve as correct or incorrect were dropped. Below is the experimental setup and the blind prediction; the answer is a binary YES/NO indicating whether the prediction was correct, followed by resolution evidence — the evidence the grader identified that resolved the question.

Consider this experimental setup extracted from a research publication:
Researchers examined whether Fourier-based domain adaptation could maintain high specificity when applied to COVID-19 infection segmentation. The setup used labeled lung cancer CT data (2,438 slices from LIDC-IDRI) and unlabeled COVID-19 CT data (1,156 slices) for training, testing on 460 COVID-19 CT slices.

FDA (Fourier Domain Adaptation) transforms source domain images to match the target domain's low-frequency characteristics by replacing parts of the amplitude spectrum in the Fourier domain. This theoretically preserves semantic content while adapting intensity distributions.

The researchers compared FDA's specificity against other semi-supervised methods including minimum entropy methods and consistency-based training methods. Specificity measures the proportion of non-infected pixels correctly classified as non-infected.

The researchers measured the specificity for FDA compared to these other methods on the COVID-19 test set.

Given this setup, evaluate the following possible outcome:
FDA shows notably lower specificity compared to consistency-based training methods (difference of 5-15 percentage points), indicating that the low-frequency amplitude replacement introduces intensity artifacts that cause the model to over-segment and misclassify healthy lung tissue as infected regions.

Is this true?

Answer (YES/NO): NO